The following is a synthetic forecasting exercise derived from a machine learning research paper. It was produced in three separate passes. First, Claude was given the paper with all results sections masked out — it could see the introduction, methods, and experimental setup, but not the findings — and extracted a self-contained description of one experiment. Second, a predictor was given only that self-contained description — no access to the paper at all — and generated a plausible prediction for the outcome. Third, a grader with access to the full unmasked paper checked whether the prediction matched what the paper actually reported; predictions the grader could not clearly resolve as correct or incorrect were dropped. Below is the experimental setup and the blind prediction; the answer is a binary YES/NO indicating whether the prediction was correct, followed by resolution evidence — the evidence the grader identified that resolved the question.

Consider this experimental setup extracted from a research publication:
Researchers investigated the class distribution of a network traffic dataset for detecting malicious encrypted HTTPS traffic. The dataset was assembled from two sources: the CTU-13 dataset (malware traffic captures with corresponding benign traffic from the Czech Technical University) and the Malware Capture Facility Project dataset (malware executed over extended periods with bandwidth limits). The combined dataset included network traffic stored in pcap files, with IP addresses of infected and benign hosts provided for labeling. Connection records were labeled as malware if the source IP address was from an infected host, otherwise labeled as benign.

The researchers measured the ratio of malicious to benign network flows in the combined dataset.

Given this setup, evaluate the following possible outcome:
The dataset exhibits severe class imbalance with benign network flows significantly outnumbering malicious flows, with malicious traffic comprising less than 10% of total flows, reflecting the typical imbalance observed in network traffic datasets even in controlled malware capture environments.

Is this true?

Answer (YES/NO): NO